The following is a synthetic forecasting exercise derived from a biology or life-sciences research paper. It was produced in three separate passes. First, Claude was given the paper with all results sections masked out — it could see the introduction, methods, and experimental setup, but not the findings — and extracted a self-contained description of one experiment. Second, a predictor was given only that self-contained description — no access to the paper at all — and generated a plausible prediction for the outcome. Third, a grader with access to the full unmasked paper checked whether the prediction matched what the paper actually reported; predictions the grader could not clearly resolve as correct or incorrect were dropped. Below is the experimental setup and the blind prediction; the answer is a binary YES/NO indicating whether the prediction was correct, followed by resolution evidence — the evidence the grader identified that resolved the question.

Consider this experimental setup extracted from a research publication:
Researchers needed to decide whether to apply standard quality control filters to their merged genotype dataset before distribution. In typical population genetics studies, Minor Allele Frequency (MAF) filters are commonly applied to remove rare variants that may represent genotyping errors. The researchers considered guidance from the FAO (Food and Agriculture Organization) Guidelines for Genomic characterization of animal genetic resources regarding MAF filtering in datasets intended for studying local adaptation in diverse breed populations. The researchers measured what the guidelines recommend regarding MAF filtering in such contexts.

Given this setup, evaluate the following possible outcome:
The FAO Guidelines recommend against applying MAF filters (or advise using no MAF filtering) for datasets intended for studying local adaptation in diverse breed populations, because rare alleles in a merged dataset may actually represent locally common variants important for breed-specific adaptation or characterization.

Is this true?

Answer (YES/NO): YES